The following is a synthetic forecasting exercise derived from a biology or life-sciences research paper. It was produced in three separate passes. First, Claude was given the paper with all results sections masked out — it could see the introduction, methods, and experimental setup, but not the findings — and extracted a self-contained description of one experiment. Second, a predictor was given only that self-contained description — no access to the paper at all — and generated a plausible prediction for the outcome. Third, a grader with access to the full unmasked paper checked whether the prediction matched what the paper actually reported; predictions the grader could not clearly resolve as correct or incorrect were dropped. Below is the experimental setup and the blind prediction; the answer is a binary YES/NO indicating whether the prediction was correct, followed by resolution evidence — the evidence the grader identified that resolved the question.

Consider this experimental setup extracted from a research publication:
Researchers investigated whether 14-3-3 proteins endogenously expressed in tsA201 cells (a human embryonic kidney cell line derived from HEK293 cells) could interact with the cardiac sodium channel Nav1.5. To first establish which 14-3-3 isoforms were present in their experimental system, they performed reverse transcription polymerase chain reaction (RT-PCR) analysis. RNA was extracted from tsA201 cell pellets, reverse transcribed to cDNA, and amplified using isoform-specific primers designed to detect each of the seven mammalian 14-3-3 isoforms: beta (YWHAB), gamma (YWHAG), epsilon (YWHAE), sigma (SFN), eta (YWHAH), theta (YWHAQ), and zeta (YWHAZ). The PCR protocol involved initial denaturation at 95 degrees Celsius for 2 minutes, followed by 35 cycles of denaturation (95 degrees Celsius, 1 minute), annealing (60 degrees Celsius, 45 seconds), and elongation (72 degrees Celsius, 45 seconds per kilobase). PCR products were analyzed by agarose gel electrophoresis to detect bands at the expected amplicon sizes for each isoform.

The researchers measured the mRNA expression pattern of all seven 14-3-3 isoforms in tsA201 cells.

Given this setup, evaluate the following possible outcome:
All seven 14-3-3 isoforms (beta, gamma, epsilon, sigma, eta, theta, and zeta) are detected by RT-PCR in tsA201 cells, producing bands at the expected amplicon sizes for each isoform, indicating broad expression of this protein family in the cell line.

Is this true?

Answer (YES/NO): YES